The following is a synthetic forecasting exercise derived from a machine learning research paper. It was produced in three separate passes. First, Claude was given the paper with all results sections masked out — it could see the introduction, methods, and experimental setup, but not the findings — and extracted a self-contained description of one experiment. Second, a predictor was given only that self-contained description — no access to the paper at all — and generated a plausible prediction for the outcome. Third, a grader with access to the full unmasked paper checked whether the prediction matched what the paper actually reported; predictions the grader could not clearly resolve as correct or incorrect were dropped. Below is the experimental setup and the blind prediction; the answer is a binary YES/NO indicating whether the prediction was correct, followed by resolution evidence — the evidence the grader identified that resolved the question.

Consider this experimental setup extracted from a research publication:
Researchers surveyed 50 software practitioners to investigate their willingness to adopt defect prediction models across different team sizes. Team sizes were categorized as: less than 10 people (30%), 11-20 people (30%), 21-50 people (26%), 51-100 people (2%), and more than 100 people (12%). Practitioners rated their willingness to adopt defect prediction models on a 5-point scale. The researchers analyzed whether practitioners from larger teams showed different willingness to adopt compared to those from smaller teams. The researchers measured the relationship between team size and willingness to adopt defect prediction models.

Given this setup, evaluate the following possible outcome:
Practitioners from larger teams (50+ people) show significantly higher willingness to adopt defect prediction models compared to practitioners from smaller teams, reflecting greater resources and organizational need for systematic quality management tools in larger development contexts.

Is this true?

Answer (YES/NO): NO